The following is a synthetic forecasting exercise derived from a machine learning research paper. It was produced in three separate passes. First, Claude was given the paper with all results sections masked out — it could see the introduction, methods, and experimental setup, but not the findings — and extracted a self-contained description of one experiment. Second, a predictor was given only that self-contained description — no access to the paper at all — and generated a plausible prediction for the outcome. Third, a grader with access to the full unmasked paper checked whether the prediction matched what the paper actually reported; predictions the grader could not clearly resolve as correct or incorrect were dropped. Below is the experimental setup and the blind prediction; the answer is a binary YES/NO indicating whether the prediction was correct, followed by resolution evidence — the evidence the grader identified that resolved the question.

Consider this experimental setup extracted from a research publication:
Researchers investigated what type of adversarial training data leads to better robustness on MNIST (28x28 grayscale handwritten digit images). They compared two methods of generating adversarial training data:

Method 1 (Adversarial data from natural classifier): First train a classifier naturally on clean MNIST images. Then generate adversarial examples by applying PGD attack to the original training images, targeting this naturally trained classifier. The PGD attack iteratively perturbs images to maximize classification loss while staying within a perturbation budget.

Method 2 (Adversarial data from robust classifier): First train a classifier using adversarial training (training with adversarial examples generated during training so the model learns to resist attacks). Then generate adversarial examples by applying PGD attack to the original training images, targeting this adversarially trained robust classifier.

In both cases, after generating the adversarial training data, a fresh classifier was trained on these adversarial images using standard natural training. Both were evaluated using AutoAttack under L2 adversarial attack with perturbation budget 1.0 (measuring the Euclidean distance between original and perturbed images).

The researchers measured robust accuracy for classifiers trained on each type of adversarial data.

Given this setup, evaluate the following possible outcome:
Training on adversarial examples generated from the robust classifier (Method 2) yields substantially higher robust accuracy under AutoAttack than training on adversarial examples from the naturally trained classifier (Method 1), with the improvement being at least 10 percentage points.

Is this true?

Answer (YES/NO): NO